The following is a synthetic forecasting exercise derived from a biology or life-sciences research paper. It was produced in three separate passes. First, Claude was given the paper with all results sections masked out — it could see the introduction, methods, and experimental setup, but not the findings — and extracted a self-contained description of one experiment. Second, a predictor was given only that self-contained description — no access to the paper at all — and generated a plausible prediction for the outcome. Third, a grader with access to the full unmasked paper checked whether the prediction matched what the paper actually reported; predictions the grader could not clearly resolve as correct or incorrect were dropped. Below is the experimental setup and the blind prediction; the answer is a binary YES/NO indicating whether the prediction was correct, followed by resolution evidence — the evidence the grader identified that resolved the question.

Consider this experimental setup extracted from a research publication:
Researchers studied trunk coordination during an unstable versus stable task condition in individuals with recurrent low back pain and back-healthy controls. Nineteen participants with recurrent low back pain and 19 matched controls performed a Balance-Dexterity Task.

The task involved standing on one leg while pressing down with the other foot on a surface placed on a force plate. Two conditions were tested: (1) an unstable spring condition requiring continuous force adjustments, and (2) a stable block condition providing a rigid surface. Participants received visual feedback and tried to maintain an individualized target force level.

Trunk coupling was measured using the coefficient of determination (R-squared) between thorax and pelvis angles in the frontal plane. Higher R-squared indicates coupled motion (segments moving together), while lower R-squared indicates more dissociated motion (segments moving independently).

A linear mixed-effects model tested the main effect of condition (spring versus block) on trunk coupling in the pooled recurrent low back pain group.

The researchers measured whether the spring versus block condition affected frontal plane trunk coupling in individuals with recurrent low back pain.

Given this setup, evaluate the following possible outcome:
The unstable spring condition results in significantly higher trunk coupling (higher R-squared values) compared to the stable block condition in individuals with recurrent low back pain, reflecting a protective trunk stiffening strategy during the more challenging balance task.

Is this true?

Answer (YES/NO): NO